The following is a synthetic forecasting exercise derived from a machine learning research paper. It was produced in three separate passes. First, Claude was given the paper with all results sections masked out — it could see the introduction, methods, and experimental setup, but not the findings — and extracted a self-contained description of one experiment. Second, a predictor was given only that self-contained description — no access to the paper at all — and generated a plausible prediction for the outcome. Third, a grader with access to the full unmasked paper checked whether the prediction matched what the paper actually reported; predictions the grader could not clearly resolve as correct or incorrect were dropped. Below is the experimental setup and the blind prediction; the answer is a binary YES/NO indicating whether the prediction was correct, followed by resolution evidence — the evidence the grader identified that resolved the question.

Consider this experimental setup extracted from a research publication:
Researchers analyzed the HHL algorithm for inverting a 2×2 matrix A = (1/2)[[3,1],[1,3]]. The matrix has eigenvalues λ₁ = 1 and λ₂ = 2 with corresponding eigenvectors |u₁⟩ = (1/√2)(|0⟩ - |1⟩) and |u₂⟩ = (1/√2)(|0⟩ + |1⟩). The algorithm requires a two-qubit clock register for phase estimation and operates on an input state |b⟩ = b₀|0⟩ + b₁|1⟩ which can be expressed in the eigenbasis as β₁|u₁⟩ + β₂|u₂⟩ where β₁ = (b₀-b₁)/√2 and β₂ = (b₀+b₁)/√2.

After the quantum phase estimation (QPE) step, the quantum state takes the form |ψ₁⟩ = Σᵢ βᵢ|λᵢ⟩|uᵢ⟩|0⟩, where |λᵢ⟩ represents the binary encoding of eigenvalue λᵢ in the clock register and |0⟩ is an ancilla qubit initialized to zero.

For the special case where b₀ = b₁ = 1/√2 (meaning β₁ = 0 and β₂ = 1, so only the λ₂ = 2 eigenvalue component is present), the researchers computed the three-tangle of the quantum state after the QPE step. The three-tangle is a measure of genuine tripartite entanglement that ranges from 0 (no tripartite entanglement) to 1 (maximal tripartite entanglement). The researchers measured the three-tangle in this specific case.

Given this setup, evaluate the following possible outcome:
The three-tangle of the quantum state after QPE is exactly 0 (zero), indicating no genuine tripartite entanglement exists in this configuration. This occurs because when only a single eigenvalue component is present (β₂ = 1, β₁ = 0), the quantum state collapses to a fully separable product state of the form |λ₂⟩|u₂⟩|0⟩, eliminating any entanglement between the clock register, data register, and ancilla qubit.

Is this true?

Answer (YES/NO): YES